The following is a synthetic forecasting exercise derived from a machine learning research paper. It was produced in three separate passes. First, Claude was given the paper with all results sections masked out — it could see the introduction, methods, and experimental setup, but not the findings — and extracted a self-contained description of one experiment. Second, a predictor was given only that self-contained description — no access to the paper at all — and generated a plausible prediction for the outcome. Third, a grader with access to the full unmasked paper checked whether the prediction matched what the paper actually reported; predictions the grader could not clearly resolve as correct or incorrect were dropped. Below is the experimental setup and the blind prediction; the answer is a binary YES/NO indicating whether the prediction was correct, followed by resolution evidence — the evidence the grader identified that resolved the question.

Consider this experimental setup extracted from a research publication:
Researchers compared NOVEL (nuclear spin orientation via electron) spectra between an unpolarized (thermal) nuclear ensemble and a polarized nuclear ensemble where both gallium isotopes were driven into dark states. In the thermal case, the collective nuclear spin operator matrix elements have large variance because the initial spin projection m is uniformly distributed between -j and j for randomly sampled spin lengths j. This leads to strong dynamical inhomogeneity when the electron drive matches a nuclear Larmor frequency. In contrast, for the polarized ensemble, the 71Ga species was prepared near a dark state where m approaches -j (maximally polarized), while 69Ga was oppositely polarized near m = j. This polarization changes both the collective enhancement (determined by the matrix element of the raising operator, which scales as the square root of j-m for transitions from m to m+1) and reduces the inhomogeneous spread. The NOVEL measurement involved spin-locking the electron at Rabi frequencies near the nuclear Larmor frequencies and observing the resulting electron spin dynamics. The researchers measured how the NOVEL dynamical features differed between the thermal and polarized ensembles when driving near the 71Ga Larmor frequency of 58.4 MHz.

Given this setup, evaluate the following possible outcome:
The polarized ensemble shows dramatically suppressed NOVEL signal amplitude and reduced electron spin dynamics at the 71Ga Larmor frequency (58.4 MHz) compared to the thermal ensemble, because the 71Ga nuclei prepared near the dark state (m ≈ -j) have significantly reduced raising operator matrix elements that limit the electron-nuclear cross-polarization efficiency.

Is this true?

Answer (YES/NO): NO